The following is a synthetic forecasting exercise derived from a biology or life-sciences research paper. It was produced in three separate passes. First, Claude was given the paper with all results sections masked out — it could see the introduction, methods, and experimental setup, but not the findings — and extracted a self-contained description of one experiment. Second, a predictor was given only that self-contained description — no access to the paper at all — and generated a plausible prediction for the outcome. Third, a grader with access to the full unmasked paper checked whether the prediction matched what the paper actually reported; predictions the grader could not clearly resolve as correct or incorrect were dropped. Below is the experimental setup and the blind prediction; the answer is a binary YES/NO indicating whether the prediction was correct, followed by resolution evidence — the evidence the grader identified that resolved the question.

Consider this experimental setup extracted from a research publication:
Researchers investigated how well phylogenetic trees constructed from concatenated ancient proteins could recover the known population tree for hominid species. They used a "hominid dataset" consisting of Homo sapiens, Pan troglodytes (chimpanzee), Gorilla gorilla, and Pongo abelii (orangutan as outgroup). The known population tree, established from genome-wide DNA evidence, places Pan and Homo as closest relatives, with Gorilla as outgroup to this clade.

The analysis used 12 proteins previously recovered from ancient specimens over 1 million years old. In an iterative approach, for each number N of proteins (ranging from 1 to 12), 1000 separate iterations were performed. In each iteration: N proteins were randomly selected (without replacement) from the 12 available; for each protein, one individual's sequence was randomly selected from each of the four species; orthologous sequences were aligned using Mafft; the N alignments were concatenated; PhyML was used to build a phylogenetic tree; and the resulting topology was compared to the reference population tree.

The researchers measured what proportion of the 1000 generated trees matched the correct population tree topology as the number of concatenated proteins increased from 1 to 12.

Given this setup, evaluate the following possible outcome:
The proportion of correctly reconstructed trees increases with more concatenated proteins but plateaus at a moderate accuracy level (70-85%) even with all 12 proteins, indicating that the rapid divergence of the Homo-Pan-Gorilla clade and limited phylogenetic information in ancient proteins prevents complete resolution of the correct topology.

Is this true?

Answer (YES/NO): NO